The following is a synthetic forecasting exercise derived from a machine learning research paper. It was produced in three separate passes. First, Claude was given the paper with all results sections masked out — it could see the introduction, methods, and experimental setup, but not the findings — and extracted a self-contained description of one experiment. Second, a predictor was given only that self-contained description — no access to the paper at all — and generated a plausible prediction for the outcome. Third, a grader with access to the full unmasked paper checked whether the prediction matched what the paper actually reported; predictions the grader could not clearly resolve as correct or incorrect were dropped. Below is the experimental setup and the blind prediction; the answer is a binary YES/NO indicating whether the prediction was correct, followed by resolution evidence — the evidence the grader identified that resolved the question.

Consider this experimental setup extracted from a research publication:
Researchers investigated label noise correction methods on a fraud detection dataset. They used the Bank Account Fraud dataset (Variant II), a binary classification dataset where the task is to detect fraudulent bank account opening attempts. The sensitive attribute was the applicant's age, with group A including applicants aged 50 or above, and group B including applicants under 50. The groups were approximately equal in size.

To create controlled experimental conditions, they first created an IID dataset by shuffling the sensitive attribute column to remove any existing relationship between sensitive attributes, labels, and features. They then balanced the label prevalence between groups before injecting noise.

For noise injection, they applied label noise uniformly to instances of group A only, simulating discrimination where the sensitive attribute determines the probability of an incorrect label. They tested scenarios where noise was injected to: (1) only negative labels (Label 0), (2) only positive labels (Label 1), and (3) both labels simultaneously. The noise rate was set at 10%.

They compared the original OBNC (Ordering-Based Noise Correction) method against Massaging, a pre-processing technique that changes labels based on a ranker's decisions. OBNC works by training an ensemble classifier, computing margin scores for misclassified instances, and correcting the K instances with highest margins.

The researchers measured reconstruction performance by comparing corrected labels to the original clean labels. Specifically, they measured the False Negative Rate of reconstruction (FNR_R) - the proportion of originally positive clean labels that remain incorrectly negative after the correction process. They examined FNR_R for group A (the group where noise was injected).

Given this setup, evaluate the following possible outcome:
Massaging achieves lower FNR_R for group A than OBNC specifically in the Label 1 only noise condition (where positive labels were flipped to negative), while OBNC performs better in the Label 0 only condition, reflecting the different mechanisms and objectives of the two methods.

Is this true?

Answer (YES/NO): NO